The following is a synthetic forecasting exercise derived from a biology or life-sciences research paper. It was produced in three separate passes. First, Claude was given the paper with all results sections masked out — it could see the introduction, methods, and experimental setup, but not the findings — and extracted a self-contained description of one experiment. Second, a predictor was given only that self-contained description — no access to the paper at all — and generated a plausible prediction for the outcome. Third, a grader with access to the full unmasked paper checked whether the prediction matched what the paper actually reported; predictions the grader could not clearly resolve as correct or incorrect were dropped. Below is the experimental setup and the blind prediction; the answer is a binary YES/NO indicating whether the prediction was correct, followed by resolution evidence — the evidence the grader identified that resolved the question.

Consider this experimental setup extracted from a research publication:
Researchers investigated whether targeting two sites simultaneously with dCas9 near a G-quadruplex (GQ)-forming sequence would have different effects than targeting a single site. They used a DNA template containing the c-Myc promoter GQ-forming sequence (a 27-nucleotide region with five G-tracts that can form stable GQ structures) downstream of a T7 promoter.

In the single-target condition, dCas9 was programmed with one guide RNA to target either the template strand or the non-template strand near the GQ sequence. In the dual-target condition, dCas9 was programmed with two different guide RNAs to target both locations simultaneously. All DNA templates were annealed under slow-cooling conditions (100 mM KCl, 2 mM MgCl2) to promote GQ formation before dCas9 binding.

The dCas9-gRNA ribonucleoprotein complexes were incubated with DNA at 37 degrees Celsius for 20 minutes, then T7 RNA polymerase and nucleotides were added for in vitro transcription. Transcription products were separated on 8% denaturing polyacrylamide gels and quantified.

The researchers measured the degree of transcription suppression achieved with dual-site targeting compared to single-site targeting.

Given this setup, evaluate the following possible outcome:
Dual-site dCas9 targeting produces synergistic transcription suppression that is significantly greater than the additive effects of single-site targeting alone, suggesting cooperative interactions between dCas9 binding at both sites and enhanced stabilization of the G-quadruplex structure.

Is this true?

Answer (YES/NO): YES